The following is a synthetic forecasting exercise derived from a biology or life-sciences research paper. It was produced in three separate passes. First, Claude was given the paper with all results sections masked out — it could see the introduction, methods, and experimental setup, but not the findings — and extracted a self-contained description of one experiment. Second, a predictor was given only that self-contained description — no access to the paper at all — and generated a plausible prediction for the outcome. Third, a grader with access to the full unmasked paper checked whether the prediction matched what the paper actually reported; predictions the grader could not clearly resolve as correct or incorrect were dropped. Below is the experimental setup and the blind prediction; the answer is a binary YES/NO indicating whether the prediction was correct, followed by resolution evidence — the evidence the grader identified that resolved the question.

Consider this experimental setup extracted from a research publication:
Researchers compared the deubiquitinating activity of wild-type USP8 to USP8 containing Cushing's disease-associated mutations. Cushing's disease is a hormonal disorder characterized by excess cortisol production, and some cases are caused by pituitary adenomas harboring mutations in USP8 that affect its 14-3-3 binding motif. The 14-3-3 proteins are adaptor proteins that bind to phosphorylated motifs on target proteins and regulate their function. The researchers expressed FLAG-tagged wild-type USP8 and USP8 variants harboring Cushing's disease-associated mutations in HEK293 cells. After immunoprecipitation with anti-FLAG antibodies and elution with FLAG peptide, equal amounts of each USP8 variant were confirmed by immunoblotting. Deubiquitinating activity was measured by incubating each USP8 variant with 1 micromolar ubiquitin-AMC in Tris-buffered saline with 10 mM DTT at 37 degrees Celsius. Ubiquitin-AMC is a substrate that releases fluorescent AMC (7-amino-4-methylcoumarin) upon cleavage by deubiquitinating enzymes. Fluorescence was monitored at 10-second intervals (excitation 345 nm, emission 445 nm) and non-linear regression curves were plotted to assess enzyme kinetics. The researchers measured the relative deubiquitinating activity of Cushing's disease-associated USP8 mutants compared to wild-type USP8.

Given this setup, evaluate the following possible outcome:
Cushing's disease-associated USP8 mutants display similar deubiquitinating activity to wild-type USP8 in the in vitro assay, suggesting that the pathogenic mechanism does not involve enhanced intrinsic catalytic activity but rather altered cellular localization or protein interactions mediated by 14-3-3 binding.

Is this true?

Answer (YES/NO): NO